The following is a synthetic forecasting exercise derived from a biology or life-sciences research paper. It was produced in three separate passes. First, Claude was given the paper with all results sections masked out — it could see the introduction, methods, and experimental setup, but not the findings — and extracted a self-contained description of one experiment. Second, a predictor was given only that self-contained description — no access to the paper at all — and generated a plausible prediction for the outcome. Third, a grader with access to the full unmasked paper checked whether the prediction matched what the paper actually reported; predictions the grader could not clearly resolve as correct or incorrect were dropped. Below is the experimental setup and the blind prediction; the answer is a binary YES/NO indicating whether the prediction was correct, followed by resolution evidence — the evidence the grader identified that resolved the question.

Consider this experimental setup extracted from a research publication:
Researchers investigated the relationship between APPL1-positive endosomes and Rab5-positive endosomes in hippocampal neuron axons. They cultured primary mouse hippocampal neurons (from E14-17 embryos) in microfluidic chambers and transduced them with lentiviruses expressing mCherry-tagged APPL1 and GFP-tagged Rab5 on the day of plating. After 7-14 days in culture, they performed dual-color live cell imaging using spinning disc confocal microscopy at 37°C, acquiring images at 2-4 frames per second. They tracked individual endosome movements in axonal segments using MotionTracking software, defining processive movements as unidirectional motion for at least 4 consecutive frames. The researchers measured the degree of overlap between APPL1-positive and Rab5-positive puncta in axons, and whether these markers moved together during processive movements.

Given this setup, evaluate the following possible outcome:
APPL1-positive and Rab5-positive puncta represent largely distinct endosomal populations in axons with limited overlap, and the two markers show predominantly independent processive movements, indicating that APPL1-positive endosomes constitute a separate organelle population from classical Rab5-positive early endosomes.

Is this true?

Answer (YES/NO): NO